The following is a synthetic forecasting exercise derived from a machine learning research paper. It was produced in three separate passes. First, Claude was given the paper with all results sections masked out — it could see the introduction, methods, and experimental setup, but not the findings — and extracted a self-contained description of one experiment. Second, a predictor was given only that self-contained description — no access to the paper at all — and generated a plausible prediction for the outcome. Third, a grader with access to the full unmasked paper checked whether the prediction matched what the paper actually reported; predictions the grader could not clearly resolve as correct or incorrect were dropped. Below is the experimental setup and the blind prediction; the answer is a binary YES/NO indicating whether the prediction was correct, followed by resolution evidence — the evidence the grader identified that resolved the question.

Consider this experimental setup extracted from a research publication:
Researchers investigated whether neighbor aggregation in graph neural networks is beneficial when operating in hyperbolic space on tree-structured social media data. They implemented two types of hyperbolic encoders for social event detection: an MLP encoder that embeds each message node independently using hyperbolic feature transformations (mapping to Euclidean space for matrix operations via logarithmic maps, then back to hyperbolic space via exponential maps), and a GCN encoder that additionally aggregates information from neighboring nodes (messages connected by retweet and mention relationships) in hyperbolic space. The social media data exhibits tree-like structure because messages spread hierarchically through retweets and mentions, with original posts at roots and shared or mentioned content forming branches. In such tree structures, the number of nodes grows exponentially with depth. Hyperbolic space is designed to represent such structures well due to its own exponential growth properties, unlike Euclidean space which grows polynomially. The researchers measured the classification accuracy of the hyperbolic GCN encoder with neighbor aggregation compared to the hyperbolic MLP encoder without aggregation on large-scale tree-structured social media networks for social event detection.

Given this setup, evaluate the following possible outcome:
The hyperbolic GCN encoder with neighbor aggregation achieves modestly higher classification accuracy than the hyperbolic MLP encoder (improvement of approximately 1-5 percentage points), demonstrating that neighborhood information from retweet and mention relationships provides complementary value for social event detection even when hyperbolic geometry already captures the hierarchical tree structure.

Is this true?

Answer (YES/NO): NO